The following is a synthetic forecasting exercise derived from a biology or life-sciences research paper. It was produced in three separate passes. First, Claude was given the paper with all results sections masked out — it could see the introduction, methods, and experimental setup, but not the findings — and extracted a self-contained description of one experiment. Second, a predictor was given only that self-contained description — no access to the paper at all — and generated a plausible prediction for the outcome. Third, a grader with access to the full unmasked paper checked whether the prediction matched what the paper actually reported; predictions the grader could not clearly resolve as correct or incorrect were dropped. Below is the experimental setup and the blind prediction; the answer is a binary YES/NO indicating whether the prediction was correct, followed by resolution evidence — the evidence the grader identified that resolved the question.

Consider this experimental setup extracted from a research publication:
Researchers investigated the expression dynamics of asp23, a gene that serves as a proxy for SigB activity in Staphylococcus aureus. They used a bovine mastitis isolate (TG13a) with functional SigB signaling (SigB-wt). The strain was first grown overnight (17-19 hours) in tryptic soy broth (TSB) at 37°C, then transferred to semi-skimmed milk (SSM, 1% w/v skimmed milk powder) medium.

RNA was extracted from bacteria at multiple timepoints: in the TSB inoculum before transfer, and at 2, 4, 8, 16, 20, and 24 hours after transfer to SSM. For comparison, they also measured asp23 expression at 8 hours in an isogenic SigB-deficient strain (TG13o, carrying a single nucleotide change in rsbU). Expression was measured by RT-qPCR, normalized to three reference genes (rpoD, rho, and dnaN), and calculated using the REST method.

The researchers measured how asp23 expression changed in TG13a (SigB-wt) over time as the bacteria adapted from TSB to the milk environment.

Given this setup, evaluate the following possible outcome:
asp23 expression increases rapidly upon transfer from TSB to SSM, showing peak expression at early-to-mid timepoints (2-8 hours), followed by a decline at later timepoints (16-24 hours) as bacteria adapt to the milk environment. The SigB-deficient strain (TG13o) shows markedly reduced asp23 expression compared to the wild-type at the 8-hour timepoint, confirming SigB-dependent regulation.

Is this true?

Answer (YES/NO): NO